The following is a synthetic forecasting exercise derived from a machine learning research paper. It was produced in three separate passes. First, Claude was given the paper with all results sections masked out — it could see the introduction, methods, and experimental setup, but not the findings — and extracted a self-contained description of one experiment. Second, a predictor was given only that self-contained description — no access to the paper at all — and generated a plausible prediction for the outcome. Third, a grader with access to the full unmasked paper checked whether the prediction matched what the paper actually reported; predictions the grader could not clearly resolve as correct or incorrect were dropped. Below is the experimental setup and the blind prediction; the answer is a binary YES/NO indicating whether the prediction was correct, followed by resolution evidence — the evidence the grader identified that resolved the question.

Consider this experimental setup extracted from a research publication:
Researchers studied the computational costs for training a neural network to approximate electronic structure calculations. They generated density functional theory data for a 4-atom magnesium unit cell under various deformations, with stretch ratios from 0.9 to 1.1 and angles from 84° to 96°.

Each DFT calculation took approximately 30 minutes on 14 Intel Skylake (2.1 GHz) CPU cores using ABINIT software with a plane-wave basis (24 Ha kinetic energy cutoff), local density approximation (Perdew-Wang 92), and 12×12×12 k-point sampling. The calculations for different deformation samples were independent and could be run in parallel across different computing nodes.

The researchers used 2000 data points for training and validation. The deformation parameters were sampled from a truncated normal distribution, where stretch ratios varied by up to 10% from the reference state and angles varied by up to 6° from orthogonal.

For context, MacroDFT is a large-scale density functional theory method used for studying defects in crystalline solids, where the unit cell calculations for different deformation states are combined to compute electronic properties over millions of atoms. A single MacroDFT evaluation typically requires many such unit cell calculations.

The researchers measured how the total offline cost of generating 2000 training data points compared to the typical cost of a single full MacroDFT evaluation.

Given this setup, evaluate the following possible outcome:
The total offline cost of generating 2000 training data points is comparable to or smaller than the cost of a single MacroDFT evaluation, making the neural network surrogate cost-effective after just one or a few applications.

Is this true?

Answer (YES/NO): YES